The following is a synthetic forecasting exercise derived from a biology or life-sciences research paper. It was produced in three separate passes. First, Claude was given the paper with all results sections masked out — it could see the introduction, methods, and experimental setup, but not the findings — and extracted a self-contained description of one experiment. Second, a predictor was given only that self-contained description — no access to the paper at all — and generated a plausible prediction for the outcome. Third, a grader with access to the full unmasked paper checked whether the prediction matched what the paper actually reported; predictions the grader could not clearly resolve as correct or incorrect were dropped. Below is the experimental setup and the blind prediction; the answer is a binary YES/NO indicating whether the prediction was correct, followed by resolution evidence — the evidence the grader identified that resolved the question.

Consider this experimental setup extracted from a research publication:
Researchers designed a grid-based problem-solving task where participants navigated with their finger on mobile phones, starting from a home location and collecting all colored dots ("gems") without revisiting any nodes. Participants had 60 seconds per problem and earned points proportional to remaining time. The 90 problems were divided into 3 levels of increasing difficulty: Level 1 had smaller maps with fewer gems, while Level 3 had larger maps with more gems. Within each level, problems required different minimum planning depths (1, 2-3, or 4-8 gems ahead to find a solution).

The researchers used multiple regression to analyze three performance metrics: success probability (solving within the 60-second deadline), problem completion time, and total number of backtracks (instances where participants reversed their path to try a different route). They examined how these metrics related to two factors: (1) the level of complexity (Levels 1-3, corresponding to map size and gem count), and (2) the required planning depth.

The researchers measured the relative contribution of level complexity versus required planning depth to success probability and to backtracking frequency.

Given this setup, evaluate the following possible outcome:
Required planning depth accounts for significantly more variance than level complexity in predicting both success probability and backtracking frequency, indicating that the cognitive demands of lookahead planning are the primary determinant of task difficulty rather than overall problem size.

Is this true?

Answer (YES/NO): NO